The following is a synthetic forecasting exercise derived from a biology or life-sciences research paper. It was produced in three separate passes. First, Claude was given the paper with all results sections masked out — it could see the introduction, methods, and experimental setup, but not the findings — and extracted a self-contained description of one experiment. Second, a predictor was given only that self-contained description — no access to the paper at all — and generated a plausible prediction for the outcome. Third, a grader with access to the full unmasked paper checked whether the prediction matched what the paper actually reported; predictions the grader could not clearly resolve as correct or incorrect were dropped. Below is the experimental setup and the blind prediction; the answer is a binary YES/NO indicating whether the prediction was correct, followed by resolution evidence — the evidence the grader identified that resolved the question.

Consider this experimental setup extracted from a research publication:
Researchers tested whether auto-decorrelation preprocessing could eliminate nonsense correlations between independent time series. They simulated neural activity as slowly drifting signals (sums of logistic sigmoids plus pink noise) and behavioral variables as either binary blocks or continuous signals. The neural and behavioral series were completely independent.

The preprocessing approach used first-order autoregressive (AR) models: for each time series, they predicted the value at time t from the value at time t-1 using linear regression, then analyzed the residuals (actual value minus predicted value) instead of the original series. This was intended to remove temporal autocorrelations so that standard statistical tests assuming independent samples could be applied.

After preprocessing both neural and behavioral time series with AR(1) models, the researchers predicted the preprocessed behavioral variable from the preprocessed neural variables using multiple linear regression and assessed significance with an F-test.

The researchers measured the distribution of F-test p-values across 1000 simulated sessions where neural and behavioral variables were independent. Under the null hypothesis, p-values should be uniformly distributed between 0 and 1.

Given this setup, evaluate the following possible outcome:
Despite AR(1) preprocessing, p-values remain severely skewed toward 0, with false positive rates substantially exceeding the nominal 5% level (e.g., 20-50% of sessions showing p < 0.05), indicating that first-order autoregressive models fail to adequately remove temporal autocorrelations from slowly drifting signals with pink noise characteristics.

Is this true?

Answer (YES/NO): YES